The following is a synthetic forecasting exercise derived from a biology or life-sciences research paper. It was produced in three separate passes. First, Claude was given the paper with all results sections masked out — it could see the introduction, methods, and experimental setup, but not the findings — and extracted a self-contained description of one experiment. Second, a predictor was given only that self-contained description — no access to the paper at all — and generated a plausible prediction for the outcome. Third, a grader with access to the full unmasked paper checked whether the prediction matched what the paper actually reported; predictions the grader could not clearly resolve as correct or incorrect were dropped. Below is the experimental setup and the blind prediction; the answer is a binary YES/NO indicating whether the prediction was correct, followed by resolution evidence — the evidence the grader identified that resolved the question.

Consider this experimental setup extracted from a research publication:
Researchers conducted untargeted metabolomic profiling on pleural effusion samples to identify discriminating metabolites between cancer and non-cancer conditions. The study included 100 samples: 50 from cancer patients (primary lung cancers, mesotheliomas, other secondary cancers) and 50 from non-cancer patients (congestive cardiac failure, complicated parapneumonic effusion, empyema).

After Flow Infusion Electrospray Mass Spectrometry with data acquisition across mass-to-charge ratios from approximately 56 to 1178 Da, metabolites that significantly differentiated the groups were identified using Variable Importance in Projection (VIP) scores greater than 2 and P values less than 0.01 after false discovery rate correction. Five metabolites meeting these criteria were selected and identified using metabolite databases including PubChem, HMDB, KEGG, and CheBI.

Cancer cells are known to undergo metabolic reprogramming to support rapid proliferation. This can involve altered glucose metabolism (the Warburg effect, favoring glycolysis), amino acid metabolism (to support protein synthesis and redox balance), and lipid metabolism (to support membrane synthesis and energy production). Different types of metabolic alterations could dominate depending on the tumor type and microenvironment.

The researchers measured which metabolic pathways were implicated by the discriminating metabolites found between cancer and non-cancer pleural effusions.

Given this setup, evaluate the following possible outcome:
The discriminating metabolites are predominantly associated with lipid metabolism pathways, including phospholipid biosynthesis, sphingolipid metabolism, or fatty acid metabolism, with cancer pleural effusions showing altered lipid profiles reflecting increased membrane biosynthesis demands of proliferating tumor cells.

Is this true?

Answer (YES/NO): NO